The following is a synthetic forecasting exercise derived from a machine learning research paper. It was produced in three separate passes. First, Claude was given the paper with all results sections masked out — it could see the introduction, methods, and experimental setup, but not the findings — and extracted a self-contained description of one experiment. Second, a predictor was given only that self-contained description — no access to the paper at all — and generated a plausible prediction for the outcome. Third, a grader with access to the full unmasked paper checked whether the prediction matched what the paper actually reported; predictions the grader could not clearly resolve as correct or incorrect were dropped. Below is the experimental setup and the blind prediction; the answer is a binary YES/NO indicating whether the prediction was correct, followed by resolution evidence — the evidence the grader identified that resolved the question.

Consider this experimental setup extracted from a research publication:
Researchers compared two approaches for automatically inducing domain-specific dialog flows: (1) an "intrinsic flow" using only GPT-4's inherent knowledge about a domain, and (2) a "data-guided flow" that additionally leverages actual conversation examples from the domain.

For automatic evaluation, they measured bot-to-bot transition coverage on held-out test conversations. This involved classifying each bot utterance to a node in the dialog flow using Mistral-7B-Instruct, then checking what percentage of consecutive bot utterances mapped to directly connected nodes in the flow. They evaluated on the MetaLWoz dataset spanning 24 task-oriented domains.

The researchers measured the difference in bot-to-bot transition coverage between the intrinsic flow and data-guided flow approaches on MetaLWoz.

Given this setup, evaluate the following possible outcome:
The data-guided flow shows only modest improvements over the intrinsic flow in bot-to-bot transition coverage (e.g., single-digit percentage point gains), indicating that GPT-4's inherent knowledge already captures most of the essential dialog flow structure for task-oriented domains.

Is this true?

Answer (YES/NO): YES